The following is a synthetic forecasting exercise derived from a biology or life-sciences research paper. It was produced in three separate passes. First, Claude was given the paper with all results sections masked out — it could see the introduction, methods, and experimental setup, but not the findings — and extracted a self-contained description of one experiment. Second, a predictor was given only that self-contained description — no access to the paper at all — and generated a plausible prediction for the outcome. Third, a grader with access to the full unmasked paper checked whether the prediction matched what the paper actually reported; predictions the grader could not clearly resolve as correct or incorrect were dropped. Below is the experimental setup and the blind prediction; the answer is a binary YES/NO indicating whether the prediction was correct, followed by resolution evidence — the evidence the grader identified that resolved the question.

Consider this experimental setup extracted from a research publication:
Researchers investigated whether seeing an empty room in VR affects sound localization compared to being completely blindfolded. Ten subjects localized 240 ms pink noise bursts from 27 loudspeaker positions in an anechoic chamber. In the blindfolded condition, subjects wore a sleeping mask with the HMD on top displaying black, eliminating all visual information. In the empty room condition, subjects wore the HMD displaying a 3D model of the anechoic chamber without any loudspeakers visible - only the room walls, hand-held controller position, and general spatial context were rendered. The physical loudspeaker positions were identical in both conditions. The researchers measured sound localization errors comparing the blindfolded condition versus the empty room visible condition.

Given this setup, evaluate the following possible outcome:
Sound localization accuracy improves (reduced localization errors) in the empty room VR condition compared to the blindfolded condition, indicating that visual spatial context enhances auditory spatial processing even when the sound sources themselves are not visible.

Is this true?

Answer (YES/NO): YES